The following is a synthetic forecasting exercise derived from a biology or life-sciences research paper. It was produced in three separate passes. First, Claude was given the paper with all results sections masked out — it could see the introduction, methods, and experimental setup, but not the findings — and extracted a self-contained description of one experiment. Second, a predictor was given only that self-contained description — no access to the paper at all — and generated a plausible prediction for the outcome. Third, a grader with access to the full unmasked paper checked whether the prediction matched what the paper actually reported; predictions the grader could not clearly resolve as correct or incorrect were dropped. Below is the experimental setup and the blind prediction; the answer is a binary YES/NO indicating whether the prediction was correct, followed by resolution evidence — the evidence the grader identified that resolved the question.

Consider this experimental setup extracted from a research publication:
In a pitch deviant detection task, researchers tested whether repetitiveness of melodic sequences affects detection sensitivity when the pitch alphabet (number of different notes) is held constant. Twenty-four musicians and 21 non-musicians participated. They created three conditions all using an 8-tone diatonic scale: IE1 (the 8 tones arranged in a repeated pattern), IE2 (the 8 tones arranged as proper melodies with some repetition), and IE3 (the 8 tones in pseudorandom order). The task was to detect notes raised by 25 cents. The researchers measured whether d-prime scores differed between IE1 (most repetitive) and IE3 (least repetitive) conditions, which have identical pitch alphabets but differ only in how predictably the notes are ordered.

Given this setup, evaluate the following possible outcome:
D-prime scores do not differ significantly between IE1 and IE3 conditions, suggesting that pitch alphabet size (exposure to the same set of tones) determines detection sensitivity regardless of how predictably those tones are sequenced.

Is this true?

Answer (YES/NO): NO